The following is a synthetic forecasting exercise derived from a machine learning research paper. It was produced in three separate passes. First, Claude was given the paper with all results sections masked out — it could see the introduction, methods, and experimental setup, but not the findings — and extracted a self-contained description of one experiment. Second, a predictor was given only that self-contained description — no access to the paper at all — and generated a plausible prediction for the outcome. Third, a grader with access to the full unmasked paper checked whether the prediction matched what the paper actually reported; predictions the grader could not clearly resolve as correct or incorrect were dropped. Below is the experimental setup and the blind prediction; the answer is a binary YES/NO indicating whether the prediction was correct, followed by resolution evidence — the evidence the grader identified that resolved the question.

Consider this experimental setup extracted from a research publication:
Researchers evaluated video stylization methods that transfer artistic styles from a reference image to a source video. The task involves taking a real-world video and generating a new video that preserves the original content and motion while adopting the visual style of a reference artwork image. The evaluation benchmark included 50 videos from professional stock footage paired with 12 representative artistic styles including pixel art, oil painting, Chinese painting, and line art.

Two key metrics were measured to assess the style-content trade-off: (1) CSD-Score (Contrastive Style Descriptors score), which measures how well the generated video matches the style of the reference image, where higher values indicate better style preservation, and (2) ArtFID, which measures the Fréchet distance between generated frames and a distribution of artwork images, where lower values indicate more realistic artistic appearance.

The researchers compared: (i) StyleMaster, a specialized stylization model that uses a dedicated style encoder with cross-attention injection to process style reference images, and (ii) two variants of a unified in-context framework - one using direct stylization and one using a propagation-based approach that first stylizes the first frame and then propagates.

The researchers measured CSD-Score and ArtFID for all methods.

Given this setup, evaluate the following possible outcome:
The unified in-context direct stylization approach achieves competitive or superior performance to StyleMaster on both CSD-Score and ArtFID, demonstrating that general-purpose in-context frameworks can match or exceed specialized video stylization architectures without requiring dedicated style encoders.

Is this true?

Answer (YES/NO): NO